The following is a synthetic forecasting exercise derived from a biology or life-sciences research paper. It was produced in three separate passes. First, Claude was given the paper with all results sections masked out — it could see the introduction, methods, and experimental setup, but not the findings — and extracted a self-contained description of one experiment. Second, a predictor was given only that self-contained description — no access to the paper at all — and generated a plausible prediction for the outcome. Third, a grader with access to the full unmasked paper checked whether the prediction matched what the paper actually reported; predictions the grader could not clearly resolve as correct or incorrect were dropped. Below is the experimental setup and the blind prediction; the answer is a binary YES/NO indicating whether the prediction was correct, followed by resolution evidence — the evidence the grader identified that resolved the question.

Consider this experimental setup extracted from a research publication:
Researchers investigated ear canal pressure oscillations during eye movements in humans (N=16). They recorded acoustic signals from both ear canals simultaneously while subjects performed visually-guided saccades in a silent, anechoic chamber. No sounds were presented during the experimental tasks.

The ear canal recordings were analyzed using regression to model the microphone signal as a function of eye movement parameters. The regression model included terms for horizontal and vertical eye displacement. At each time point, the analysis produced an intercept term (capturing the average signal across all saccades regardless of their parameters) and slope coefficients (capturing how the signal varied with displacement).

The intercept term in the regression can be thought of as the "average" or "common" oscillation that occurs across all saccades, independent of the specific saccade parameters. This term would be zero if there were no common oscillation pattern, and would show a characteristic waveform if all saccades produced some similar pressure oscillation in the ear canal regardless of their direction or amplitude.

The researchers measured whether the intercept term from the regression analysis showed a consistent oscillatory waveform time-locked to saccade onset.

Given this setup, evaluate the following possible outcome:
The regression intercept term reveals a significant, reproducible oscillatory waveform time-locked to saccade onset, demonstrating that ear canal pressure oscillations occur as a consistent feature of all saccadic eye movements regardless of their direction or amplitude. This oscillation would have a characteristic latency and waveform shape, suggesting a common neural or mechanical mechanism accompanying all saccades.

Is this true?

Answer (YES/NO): YES